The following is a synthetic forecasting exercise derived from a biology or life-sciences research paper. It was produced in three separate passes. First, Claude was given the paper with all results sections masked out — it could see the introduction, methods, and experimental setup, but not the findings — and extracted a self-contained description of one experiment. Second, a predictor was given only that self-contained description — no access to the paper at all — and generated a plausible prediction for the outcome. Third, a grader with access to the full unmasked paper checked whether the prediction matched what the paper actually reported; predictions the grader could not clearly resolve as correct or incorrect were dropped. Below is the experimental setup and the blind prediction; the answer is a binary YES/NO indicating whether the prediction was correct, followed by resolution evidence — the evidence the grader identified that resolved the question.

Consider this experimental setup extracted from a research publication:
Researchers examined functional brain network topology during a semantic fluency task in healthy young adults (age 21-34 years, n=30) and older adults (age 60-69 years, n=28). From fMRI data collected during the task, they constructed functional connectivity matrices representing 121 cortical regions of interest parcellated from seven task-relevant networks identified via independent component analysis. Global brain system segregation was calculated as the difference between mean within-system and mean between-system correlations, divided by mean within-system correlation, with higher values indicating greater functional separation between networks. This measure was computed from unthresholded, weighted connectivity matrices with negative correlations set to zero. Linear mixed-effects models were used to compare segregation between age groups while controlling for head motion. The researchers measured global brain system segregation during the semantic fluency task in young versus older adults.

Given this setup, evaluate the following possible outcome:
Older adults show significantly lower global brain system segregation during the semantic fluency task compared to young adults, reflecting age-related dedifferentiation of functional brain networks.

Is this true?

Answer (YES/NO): YES